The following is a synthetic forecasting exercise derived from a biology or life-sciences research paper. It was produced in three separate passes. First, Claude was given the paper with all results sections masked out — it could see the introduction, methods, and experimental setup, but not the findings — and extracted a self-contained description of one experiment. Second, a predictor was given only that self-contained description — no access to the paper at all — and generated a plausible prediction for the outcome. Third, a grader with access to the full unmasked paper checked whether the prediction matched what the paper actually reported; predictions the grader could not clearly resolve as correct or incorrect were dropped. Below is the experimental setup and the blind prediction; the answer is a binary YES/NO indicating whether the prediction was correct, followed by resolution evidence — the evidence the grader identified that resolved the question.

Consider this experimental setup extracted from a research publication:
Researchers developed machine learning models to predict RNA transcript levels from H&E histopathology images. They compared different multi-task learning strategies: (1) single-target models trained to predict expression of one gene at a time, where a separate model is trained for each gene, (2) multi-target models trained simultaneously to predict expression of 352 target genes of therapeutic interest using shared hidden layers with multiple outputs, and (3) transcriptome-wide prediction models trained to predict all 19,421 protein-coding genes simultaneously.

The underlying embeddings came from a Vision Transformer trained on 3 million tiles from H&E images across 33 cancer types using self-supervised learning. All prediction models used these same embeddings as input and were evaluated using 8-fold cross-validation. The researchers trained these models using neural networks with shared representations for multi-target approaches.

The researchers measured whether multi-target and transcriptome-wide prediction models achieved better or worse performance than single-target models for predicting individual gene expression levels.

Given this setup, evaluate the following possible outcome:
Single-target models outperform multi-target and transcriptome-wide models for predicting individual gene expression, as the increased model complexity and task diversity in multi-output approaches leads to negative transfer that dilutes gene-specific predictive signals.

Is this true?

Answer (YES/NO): NO